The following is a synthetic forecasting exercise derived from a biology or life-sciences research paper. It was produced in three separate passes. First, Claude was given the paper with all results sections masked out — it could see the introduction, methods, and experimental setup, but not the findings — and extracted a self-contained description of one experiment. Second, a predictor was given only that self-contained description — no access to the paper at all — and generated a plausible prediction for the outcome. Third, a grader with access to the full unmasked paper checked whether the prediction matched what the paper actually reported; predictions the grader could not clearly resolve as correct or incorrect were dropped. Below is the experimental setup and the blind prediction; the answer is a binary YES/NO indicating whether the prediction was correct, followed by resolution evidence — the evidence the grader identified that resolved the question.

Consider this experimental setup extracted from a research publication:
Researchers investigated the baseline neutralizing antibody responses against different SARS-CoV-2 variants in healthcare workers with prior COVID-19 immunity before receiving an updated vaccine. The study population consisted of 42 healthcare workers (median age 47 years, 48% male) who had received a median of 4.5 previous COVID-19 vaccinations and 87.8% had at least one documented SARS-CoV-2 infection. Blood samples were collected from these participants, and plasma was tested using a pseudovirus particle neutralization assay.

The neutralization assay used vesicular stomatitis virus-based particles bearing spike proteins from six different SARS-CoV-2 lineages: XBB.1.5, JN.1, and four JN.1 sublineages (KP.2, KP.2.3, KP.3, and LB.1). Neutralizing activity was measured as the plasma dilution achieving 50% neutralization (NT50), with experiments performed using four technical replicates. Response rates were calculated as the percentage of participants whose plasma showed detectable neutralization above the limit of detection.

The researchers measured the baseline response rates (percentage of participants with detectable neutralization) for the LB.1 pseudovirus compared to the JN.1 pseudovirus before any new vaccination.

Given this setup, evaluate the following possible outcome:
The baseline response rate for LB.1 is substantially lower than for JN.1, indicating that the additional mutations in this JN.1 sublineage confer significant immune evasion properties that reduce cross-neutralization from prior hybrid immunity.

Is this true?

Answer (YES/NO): YES